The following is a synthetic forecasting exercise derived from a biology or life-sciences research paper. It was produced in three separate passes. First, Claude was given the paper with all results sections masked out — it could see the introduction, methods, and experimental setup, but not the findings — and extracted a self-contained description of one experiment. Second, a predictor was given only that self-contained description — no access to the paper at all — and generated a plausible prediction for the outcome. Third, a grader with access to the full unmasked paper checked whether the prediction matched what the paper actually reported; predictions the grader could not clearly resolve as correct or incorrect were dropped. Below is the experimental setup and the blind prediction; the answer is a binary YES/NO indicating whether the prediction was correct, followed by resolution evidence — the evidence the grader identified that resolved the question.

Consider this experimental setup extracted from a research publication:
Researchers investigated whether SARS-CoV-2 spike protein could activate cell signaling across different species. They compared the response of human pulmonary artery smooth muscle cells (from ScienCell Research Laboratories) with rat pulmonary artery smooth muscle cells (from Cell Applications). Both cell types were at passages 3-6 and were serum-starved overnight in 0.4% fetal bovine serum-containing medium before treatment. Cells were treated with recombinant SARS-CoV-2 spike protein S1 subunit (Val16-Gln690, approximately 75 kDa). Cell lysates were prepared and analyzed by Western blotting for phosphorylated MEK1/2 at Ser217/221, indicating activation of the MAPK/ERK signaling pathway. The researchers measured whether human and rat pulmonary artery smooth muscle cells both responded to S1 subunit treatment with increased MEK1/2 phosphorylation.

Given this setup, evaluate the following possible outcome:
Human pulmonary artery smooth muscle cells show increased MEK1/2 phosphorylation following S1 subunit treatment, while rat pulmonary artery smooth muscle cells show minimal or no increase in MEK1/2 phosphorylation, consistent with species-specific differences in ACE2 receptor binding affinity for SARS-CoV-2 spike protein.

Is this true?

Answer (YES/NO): NO